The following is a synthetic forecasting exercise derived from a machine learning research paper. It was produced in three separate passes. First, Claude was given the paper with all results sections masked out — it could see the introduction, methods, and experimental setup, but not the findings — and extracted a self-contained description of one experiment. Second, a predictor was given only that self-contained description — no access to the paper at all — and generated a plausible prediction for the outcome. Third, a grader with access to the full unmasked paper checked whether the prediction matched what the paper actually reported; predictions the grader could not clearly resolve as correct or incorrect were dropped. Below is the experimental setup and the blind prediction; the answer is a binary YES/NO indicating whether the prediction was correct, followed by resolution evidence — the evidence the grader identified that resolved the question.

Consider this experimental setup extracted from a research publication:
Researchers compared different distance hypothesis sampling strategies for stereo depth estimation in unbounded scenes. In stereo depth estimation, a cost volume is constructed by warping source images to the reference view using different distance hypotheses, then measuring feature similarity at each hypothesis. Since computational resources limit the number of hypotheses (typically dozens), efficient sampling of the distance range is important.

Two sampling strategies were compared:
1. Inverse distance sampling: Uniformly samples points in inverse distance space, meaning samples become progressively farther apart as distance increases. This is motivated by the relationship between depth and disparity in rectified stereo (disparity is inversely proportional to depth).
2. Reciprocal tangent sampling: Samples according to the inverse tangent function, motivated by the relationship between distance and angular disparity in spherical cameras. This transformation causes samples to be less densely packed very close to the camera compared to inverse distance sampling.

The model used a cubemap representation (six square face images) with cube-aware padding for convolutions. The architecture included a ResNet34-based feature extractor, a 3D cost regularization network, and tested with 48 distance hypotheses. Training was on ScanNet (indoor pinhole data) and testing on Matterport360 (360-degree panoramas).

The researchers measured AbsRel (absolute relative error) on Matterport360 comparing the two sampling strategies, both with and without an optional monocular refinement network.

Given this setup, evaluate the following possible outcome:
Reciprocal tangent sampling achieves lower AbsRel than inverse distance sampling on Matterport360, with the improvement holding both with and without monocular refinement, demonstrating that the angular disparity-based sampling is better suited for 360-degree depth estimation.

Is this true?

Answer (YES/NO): YES